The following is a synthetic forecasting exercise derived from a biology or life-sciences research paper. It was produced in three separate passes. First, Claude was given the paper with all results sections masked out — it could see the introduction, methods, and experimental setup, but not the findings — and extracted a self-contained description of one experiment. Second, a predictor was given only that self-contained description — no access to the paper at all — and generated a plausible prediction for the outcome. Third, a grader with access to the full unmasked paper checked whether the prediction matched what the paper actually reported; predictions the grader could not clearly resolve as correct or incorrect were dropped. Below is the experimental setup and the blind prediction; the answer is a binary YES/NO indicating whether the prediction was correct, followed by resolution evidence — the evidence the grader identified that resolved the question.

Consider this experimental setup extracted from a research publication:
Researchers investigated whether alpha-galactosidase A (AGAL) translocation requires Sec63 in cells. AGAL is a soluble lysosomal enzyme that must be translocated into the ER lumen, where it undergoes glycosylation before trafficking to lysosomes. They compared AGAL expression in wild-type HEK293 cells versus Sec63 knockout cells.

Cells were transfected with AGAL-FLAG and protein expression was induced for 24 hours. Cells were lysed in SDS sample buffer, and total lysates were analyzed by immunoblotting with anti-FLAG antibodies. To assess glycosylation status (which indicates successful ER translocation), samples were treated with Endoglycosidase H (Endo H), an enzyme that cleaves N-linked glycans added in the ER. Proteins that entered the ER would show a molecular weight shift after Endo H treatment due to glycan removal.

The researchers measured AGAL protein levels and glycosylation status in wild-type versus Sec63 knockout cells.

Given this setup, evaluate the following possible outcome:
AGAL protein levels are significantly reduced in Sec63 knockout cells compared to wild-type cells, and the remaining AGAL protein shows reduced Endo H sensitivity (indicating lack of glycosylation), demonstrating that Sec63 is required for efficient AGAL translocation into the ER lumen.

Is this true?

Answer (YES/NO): NO